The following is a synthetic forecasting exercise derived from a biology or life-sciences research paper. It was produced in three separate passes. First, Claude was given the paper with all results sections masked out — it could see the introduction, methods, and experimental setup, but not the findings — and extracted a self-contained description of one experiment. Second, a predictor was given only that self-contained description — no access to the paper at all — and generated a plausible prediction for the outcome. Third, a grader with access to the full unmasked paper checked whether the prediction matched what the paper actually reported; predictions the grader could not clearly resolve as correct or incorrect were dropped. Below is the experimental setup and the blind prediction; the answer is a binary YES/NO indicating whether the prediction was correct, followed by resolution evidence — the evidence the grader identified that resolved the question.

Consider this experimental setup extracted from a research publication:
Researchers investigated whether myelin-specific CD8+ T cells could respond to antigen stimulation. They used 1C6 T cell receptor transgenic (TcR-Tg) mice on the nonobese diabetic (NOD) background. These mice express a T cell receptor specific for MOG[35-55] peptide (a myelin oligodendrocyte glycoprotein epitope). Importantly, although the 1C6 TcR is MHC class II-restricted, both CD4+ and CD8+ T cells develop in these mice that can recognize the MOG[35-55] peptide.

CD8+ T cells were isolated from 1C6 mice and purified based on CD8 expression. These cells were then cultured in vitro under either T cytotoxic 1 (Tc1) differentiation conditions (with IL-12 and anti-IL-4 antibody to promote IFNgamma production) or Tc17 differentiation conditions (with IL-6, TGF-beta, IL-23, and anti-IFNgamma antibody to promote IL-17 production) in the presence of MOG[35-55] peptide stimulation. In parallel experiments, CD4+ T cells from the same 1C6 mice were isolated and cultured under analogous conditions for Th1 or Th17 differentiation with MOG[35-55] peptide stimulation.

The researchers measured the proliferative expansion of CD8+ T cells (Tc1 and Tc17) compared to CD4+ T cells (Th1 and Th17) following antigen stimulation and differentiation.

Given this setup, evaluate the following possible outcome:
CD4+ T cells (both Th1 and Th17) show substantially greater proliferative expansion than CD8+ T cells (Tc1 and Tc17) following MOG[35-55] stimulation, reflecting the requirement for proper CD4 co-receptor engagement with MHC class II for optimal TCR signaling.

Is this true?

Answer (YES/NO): YES